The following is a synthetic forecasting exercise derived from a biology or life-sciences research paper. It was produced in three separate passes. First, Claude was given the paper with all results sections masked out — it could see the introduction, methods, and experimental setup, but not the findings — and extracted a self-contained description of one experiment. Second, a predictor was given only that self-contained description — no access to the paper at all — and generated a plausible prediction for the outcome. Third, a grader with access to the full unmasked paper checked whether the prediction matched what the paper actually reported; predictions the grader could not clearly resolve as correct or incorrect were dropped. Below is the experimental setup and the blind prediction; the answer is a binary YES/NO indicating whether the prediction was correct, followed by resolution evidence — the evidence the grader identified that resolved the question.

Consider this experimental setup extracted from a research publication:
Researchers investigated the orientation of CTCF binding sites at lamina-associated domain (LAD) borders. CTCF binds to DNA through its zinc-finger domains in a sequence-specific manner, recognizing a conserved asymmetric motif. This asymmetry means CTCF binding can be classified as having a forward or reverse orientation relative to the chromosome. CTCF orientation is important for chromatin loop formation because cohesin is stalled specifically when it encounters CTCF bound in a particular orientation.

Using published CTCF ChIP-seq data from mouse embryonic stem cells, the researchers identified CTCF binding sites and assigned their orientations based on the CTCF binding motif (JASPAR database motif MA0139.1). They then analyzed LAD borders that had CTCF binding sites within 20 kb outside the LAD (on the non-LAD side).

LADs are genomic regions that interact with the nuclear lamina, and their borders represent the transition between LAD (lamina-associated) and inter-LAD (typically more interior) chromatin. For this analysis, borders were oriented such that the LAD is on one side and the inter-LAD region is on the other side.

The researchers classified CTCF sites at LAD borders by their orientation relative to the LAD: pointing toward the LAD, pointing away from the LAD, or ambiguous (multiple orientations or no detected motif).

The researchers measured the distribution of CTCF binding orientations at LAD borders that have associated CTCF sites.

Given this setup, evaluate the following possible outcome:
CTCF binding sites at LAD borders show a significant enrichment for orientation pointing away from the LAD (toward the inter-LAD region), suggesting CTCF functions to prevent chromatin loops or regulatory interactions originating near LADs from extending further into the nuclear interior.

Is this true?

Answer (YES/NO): NO